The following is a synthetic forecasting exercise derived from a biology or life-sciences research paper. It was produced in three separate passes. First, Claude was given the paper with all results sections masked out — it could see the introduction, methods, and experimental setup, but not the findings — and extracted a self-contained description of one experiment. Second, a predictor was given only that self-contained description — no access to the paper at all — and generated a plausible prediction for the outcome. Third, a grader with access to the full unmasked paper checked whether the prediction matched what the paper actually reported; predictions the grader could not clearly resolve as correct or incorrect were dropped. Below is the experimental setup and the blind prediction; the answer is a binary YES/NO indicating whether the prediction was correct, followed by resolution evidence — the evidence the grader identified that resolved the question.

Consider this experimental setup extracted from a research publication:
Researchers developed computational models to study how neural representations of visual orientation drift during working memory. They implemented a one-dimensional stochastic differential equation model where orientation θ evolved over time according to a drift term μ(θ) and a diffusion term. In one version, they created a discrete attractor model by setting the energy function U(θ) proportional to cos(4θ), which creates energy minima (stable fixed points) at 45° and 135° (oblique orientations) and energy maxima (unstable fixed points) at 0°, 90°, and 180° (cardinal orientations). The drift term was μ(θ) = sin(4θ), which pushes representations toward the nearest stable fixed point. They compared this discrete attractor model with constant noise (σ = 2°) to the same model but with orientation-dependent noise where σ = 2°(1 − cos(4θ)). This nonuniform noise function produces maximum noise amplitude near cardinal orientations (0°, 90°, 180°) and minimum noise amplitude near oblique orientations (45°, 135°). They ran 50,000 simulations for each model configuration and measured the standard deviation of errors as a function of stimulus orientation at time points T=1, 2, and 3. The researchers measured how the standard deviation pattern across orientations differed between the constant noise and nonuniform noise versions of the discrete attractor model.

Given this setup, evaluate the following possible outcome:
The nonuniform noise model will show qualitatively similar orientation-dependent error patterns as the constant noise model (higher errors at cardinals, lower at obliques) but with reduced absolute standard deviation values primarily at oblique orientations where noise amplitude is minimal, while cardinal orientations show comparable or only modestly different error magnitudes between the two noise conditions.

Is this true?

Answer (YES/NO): NO